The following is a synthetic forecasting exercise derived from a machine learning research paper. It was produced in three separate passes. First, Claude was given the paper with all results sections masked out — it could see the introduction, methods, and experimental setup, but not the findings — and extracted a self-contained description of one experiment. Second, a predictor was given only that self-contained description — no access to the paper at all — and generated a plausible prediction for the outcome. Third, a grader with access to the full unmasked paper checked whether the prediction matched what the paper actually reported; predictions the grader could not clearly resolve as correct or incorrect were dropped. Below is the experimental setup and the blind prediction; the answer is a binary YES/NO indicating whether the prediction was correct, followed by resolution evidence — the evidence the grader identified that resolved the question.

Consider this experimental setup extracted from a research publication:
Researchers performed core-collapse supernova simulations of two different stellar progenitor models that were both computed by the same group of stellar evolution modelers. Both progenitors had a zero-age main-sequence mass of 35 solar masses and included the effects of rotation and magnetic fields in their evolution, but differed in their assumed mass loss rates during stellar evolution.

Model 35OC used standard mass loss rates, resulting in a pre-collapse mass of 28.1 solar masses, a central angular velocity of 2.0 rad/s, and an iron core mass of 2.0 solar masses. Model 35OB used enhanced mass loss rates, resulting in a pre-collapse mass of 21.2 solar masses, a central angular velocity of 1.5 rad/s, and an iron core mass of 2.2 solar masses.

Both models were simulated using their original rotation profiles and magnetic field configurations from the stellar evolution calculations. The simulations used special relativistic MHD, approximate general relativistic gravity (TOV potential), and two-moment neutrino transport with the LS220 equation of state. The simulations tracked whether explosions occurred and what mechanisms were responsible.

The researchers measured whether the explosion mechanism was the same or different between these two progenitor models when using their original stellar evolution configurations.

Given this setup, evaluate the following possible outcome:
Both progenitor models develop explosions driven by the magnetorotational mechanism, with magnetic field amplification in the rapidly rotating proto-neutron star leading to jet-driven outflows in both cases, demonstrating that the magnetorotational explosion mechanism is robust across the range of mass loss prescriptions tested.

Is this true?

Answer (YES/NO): NO